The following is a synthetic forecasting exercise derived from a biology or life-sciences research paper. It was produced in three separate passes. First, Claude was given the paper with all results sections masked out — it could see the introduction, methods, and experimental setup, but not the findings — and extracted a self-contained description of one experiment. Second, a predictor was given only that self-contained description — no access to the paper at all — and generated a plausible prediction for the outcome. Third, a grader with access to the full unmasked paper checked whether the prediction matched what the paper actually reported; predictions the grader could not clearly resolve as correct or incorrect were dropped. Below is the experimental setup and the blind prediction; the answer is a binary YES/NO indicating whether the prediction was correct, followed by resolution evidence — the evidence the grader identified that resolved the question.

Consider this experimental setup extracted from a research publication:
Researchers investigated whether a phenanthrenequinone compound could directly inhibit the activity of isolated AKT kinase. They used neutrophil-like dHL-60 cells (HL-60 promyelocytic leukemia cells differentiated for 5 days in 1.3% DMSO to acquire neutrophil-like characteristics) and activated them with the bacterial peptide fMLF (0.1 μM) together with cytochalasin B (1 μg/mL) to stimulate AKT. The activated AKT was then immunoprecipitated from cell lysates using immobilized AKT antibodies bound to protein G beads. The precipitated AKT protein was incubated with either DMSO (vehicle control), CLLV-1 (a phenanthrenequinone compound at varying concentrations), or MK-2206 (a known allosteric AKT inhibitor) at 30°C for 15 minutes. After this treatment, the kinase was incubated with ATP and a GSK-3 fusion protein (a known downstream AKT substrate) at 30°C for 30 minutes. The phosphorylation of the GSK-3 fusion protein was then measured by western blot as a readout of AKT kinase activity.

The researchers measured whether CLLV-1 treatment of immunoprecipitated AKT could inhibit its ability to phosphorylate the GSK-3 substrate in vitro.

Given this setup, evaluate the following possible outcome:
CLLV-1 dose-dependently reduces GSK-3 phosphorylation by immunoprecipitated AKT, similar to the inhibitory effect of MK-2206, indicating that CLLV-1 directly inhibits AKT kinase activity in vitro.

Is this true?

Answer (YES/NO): YES